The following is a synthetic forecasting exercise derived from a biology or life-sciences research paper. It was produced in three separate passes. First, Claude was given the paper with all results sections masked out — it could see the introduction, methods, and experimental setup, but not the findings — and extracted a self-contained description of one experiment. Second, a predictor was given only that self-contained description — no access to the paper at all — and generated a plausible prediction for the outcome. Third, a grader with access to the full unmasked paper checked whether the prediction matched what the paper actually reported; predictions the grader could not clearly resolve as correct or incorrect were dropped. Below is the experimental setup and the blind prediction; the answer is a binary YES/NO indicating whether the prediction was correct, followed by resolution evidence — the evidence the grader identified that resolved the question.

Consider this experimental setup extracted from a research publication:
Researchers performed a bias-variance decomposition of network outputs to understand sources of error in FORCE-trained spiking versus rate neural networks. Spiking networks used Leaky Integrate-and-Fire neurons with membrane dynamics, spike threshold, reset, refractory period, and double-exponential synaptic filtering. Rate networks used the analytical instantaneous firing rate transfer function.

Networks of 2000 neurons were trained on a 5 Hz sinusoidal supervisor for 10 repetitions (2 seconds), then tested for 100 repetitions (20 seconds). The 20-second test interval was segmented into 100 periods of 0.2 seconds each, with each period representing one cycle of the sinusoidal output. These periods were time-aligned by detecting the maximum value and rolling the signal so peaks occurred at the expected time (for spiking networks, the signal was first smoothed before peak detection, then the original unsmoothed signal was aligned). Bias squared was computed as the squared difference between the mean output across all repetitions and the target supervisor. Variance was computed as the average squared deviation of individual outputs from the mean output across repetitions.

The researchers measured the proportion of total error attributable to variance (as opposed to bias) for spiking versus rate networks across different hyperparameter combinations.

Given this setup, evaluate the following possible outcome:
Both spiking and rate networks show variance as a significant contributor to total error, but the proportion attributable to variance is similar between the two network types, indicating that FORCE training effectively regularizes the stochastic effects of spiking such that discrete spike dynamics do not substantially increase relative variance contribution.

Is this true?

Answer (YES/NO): NO